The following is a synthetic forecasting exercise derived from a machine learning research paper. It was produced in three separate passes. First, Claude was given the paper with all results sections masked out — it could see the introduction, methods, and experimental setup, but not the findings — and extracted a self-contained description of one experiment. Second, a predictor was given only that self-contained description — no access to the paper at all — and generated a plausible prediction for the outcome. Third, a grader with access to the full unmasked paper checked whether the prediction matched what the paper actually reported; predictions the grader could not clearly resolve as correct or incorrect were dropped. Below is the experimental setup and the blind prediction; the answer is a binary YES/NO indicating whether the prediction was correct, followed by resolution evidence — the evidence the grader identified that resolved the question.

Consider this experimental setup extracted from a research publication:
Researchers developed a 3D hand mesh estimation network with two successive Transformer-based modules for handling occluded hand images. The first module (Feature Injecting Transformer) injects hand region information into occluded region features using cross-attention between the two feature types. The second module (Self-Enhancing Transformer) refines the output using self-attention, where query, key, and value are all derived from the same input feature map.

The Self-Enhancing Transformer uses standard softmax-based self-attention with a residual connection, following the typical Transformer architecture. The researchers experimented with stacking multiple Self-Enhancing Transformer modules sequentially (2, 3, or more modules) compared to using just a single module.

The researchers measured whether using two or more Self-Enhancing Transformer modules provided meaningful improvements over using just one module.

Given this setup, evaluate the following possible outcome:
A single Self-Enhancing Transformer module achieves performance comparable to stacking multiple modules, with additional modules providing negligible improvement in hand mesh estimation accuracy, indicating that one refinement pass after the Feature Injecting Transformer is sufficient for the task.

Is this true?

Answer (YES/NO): NO